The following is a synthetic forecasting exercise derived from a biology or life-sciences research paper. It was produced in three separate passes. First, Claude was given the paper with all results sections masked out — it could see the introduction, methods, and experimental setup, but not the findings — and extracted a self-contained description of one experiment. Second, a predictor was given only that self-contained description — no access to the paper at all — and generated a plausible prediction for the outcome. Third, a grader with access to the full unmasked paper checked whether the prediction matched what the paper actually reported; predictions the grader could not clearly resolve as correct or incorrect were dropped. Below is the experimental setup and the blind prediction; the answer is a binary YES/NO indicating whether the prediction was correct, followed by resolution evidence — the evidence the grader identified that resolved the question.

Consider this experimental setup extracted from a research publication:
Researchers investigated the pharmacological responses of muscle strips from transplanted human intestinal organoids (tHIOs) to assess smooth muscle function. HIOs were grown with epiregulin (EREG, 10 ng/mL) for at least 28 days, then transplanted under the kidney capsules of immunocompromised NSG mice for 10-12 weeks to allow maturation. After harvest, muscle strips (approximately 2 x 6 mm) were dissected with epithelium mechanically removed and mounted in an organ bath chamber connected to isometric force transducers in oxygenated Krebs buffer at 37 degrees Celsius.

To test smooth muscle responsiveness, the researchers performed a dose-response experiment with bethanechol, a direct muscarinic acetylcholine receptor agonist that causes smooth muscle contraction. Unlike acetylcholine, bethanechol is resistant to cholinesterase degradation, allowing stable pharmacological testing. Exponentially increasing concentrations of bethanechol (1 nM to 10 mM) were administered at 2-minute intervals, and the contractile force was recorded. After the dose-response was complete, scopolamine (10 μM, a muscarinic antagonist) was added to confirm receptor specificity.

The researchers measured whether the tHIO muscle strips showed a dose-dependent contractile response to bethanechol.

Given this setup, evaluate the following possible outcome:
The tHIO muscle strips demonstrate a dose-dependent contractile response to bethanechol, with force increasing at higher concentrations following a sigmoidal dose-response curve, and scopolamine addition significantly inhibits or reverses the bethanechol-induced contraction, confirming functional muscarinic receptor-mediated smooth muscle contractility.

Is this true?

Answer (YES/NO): YES